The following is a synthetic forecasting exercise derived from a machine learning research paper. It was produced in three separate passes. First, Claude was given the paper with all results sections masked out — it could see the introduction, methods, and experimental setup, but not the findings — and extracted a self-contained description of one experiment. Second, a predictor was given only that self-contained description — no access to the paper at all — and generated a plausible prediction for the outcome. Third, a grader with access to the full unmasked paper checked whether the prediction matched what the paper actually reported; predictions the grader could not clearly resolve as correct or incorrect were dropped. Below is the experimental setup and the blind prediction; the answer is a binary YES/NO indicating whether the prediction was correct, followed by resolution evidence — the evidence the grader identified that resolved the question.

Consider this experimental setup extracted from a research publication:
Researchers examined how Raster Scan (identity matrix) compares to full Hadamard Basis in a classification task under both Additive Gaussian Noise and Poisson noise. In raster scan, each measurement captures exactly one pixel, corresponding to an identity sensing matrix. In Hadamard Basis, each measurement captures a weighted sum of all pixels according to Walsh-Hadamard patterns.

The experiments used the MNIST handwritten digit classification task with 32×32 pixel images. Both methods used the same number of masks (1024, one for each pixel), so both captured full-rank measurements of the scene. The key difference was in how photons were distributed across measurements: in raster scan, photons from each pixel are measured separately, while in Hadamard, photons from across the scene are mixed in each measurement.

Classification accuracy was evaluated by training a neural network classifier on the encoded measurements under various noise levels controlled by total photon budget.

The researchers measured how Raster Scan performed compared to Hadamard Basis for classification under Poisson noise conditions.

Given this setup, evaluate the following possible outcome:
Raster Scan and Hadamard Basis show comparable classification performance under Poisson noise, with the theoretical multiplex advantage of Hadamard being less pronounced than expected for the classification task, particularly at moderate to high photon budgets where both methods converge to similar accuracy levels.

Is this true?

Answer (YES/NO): NO